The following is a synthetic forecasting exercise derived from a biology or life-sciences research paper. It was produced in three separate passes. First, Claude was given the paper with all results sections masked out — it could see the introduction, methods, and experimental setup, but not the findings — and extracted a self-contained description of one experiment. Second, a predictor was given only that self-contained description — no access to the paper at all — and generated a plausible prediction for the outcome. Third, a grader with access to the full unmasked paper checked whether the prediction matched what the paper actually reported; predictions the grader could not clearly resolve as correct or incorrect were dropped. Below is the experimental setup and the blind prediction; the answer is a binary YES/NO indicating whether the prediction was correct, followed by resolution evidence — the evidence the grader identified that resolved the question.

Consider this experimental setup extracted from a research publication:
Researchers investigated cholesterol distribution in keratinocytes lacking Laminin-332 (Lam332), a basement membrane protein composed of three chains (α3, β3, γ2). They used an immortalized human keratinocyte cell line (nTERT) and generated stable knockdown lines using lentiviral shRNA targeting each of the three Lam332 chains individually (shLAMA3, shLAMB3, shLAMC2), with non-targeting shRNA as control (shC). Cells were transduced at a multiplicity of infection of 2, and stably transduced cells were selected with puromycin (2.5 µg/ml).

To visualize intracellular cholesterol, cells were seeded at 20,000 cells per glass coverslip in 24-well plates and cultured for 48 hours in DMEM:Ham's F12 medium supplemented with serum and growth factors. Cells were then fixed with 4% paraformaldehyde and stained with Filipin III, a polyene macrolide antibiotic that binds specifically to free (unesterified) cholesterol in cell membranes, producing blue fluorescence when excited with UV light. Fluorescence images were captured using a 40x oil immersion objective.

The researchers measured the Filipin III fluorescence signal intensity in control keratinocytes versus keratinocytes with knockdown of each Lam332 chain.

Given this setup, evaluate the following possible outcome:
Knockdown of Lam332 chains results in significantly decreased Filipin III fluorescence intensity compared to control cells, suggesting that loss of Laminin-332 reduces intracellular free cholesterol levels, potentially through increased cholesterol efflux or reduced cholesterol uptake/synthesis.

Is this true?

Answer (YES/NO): YES